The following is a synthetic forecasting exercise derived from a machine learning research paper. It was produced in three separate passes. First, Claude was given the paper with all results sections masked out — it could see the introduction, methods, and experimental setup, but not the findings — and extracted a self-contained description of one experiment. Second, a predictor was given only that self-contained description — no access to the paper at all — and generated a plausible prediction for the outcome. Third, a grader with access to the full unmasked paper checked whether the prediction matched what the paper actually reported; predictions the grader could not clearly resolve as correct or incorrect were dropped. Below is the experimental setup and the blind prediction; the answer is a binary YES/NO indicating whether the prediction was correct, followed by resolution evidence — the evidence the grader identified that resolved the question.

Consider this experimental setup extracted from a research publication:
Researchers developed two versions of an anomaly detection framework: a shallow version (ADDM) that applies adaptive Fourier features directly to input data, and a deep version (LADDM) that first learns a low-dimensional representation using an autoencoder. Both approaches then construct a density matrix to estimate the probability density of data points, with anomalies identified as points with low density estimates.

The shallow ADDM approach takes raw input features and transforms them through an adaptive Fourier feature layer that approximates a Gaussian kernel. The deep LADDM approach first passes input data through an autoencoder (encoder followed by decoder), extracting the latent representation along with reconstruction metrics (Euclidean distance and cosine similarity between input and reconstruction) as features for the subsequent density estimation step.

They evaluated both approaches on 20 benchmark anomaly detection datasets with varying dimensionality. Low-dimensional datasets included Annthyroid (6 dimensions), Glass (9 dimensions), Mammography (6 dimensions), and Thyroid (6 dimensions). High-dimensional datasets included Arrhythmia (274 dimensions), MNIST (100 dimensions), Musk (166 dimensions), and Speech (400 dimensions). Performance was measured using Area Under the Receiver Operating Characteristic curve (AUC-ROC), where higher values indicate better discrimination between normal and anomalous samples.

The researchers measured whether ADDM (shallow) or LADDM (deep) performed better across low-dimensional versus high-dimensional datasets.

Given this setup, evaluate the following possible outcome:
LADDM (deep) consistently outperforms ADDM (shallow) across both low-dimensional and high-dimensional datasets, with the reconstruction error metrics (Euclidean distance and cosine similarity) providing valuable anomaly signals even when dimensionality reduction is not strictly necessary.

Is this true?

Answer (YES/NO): NO